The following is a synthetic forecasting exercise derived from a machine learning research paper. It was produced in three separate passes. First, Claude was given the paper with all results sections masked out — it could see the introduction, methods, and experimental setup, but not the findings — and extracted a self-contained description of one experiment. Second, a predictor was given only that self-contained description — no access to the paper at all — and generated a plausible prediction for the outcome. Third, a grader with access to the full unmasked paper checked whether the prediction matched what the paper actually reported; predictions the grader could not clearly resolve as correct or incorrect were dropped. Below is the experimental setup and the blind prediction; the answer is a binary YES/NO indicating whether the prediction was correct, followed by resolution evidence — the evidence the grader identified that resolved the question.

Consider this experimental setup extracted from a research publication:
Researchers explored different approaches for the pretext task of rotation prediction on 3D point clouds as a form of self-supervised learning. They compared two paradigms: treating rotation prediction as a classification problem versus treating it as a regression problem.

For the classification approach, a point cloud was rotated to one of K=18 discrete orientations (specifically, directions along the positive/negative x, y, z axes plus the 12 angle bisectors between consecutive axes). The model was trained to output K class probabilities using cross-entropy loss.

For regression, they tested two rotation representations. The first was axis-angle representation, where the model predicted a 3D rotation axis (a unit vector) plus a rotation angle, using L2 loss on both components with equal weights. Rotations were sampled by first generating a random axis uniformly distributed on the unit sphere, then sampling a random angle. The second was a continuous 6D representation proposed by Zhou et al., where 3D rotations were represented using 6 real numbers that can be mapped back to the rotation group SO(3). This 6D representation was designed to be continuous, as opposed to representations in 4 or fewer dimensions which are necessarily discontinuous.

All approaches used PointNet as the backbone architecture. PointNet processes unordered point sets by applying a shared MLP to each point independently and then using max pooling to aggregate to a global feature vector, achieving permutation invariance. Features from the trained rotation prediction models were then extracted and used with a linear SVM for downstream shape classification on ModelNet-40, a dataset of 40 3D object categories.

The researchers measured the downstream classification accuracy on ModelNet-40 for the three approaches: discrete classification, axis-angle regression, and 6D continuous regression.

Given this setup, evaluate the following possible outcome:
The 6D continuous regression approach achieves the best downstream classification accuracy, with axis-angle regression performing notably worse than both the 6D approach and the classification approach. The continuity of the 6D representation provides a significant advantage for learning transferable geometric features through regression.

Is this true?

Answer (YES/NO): NO